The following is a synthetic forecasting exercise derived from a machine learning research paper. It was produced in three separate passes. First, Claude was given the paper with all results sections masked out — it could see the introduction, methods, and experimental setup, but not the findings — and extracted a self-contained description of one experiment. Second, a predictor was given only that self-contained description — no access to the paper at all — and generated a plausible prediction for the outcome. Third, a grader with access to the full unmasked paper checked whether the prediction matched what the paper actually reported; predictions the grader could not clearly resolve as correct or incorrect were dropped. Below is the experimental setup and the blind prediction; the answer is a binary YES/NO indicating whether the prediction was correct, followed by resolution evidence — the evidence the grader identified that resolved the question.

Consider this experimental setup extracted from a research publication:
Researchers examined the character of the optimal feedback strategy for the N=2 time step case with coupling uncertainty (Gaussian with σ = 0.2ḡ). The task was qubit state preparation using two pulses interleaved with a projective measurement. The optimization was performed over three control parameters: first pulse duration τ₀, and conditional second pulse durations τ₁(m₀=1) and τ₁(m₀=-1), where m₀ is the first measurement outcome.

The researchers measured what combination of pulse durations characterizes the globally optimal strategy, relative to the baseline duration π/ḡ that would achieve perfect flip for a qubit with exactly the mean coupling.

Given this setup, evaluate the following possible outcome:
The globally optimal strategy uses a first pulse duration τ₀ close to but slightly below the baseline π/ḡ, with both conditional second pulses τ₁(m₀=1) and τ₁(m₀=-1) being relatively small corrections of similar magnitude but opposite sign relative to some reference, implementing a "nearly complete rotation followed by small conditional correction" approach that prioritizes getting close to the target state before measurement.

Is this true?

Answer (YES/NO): NO